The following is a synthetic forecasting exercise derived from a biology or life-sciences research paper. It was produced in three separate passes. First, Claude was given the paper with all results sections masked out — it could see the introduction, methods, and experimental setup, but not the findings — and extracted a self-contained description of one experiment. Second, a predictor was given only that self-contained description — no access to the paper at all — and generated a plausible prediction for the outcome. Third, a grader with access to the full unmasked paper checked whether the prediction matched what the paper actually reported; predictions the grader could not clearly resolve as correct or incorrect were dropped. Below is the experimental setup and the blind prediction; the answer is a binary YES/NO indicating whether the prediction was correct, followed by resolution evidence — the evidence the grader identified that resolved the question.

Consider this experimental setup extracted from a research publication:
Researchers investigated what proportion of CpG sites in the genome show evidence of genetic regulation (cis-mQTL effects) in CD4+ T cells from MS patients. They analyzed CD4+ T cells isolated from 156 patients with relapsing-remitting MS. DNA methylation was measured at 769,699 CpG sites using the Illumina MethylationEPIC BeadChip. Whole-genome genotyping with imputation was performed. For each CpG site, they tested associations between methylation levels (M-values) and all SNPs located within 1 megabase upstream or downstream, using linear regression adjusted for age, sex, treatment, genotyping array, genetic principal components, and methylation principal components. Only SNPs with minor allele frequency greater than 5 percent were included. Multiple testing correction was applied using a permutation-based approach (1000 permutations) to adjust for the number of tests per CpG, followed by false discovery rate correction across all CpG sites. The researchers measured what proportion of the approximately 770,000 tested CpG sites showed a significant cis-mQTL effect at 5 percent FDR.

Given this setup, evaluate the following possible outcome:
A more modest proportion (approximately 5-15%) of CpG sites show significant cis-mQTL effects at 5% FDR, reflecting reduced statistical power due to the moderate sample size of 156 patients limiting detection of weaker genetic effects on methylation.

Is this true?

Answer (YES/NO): YES